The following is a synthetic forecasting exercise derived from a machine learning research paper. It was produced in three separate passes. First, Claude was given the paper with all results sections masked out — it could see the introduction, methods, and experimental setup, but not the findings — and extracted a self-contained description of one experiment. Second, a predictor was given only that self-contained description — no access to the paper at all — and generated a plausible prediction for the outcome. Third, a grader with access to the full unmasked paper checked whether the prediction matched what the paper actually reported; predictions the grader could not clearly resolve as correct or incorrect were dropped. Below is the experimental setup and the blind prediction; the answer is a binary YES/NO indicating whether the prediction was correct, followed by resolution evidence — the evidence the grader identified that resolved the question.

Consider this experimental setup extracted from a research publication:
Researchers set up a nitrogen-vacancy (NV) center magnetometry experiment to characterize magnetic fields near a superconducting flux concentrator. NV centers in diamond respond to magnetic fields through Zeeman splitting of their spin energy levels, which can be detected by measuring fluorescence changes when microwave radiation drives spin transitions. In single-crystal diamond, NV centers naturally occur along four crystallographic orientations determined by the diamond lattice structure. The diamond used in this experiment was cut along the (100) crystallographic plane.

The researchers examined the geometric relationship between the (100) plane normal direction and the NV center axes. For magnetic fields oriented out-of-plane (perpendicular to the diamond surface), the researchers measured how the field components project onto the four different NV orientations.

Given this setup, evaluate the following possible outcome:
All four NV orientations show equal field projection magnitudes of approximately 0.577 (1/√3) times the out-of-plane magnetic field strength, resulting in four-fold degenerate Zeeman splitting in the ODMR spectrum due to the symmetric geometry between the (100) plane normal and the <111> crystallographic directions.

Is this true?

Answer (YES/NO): YES